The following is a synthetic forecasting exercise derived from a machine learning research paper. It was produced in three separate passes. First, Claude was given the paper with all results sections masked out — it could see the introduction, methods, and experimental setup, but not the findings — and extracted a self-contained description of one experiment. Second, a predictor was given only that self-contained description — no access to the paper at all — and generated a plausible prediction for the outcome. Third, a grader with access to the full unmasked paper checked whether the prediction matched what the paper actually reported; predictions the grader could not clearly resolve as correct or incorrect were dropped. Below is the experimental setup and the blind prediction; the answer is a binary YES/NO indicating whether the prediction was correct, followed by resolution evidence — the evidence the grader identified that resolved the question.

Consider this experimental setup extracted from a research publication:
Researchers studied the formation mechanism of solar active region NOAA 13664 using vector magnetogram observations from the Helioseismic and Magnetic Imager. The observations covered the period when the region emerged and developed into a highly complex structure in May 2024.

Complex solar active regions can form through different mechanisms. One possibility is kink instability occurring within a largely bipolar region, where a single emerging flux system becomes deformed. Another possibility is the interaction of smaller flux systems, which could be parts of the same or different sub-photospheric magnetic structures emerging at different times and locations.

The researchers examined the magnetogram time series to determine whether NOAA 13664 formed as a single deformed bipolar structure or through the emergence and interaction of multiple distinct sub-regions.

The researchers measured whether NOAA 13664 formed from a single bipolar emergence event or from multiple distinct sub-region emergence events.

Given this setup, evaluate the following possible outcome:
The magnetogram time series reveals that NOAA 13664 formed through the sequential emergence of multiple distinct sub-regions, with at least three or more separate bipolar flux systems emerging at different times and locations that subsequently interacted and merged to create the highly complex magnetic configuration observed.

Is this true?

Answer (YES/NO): YES